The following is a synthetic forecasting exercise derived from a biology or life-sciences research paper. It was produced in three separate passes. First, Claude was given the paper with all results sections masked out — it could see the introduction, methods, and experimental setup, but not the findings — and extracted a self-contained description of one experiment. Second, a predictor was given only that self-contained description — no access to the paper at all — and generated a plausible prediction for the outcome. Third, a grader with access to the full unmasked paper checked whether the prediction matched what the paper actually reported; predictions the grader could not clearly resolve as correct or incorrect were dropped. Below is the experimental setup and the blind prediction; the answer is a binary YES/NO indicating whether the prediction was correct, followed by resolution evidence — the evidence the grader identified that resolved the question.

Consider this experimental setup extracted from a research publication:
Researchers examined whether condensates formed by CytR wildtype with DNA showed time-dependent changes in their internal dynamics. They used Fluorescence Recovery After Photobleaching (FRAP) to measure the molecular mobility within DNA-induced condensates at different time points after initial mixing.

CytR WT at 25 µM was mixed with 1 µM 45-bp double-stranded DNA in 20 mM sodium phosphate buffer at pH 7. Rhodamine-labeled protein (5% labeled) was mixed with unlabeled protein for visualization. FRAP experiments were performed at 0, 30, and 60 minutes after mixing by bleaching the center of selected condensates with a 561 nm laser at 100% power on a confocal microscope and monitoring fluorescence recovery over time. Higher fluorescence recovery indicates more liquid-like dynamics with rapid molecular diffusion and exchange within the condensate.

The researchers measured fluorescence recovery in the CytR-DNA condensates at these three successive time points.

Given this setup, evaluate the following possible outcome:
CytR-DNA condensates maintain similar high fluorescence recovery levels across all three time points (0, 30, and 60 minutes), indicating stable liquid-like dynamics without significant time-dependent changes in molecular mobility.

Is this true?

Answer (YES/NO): NO